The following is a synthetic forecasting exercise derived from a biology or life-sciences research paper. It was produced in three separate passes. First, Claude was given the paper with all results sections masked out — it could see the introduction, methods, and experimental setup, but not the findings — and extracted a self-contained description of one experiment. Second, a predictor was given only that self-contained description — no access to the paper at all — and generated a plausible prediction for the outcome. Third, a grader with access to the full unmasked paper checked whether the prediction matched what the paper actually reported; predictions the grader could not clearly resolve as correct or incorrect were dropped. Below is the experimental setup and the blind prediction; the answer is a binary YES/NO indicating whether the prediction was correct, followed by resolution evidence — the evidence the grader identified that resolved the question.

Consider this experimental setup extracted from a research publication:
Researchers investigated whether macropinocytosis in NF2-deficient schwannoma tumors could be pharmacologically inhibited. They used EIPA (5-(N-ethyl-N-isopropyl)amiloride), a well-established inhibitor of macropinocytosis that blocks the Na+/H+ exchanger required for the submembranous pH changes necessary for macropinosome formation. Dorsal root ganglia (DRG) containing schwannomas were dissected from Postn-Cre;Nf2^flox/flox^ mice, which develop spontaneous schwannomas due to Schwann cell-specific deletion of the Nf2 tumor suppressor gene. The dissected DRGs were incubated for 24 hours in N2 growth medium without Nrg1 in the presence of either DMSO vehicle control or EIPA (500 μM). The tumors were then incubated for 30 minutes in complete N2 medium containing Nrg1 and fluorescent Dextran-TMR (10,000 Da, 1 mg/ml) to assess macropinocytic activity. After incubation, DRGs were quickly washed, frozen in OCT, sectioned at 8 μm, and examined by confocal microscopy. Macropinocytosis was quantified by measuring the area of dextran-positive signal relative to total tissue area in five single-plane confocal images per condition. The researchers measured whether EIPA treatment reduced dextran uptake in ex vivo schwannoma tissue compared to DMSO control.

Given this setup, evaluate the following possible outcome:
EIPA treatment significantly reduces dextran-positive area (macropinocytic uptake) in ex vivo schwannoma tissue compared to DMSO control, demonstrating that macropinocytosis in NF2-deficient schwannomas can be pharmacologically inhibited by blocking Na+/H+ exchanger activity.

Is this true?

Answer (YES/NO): YES